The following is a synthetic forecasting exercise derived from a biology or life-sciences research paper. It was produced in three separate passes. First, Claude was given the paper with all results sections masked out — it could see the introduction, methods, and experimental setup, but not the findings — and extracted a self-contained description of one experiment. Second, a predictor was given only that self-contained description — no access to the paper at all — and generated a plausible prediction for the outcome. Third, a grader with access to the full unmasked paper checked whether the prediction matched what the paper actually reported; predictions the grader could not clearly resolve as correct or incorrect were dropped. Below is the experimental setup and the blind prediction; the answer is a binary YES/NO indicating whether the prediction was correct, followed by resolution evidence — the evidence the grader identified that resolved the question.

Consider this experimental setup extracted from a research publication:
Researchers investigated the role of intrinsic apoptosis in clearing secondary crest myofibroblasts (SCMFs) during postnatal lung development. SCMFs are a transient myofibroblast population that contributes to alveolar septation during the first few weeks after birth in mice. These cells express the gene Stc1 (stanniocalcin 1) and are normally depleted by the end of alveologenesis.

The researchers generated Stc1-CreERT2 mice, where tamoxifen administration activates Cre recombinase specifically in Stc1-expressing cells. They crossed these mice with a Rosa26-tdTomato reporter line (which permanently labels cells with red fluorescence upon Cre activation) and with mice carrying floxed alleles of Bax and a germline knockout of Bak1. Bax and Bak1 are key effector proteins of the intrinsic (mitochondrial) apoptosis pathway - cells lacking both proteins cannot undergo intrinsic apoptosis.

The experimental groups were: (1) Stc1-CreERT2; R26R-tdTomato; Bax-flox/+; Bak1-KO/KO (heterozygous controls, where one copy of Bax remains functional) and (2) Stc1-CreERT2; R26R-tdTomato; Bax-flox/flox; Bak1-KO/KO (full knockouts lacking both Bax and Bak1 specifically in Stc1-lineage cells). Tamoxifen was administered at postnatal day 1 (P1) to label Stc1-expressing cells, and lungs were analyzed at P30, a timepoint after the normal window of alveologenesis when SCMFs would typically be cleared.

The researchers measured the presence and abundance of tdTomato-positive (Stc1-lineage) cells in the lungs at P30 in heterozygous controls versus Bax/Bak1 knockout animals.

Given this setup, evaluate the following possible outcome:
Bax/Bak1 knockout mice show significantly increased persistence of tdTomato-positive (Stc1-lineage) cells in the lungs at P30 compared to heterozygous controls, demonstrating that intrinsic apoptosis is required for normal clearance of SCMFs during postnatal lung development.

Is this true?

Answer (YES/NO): YES